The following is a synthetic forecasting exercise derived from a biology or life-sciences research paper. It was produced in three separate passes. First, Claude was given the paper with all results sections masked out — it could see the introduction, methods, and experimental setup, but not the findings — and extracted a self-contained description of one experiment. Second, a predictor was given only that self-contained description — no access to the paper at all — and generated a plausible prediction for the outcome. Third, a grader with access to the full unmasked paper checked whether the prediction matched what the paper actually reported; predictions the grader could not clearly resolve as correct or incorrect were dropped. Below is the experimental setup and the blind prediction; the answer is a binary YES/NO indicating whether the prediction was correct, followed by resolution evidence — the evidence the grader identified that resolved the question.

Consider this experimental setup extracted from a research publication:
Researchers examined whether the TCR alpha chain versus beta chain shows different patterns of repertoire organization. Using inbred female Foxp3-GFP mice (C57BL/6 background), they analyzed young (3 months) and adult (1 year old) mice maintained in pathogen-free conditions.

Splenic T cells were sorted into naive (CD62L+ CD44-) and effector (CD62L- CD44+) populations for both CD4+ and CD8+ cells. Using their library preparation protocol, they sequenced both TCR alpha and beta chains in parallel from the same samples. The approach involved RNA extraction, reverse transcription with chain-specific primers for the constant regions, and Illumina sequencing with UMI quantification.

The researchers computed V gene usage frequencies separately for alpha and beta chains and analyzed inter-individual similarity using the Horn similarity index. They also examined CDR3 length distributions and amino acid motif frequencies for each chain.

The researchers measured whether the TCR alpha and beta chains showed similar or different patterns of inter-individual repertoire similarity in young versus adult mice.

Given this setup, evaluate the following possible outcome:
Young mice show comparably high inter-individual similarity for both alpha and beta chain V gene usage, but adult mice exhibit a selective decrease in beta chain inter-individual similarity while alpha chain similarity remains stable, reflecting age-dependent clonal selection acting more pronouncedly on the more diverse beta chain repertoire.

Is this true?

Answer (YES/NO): NO